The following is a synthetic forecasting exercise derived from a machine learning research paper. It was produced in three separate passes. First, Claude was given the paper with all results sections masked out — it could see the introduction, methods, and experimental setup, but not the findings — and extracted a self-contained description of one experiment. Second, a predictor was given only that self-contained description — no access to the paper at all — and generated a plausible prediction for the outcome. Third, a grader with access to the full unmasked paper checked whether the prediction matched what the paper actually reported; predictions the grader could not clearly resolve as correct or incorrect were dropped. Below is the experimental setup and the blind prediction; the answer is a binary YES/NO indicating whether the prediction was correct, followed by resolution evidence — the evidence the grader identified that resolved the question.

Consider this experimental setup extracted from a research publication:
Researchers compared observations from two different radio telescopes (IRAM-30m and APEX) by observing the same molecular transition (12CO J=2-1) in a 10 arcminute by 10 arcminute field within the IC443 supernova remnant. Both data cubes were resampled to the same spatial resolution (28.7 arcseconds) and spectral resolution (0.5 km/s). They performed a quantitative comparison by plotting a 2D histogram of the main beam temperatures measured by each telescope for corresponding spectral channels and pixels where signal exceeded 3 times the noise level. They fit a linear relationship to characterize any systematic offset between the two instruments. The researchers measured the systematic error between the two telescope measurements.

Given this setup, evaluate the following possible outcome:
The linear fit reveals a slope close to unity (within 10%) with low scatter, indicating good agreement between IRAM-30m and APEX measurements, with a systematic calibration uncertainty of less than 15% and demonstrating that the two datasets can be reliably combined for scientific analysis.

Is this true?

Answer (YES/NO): NO